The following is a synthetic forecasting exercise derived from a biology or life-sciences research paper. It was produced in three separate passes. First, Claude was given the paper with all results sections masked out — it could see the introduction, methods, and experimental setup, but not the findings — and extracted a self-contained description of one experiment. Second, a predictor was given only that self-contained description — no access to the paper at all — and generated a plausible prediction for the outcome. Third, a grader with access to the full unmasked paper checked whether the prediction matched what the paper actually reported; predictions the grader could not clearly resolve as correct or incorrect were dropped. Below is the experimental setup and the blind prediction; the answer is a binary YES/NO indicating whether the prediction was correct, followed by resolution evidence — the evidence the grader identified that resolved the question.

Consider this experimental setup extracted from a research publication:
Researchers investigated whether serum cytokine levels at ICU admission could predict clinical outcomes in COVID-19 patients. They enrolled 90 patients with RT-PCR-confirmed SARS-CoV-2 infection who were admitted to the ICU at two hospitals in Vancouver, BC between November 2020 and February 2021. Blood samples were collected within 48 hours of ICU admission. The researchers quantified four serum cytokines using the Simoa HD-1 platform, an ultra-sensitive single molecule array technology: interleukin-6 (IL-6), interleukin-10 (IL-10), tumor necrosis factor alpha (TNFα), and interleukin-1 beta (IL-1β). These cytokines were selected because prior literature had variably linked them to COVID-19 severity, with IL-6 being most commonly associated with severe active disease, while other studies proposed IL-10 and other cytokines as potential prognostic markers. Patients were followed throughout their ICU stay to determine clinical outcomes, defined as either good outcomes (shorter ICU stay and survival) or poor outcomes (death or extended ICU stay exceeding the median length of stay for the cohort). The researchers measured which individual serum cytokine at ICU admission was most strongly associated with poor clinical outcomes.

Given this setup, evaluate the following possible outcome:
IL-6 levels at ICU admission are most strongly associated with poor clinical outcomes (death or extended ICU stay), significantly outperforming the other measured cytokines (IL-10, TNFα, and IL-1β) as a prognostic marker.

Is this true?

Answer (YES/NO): NO